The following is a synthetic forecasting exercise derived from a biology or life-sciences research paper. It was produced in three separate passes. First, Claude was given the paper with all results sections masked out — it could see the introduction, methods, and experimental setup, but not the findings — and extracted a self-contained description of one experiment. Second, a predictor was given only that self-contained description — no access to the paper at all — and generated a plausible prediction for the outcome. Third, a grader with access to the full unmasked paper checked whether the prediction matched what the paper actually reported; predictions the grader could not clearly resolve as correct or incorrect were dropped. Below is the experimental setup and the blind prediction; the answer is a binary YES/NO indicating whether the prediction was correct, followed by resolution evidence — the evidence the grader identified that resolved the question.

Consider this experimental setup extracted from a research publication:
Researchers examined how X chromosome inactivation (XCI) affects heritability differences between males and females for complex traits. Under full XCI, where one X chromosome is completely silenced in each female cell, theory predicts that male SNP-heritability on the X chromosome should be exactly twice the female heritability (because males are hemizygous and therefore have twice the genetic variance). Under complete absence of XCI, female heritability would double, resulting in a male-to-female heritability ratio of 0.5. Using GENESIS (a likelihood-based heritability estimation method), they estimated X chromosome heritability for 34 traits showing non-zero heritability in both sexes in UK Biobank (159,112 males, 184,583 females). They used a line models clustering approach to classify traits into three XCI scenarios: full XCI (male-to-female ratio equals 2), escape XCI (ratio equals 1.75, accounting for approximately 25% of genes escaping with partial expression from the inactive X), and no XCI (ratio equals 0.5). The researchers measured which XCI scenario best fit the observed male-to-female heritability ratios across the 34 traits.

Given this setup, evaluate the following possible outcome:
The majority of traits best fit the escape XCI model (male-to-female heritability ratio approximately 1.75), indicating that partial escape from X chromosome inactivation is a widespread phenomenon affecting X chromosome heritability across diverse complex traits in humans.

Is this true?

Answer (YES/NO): NO